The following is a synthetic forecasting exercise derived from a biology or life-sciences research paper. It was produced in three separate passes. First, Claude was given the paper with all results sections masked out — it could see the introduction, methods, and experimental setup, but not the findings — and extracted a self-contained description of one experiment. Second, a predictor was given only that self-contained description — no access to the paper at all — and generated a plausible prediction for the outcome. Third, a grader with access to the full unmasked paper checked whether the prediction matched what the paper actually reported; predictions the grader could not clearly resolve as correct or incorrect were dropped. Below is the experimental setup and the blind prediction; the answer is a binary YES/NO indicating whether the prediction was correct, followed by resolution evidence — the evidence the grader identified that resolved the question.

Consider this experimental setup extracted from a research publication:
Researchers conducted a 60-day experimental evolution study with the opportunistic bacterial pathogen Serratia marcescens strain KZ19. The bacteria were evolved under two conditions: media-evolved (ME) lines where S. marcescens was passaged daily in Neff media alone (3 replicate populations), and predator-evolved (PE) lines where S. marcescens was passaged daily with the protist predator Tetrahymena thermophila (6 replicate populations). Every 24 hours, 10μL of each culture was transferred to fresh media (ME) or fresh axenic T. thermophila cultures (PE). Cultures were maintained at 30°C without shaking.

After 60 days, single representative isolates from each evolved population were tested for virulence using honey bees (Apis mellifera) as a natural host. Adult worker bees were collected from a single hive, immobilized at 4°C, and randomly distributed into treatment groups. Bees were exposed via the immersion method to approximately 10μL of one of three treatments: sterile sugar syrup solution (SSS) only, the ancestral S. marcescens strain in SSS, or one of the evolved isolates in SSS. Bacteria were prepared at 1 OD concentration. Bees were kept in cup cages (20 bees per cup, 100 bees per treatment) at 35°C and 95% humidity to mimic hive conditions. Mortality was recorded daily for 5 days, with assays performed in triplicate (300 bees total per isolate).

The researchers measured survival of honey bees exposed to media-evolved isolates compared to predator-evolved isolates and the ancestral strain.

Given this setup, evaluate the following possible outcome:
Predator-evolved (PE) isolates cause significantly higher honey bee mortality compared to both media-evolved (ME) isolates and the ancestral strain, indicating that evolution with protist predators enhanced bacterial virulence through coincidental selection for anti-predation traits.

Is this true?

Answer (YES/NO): NO